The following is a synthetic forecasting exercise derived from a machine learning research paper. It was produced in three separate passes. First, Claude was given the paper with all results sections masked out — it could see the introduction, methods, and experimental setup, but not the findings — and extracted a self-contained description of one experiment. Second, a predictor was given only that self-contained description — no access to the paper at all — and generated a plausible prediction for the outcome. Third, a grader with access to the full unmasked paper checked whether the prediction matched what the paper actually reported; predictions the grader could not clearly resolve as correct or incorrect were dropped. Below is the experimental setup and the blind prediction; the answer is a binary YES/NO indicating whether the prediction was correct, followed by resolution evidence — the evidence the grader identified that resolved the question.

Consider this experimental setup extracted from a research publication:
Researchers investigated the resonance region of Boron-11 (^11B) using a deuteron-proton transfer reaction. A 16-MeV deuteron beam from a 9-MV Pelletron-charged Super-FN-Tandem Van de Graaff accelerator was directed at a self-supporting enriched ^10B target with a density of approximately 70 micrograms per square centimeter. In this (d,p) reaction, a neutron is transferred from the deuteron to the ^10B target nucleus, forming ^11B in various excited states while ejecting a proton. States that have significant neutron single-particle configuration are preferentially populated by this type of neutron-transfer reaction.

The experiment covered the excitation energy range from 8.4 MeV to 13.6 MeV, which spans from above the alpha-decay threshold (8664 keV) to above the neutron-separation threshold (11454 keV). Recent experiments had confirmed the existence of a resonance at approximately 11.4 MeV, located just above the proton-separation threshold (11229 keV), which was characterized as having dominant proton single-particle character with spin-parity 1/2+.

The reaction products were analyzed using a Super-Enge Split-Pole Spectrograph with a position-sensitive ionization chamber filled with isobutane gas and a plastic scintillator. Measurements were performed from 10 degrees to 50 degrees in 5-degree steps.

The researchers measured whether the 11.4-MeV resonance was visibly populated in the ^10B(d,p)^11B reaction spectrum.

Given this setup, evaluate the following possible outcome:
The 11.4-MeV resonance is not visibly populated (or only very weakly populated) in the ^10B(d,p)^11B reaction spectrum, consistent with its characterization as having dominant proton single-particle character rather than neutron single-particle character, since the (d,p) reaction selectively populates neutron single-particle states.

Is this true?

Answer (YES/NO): YES